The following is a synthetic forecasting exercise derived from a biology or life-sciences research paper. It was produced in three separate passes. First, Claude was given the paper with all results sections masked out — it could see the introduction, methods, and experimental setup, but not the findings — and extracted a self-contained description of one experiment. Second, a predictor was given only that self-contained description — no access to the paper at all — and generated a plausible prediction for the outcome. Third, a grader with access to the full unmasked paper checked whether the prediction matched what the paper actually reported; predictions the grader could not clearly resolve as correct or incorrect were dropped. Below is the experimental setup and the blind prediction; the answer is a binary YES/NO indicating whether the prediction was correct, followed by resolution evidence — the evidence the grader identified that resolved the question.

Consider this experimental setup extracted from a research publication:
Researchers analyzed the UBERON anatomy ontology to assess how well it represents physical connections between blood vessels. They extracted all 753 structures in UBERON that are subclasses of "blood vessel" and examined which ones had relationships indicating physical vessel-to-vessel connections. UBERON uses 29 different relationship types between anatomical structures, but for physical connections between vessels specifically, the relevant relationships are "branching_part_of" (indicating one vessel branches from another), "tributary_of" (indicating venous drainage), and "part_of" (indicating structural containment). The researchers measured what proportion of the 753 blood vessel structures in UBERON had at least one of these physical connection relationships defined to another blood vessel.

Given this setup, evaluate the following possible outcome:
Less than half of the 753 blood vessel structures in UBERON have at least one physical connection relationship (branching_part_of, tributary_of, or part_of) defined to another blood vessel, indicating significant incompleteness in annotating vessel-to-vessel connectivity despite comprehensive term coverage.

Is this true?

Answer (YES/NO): YES